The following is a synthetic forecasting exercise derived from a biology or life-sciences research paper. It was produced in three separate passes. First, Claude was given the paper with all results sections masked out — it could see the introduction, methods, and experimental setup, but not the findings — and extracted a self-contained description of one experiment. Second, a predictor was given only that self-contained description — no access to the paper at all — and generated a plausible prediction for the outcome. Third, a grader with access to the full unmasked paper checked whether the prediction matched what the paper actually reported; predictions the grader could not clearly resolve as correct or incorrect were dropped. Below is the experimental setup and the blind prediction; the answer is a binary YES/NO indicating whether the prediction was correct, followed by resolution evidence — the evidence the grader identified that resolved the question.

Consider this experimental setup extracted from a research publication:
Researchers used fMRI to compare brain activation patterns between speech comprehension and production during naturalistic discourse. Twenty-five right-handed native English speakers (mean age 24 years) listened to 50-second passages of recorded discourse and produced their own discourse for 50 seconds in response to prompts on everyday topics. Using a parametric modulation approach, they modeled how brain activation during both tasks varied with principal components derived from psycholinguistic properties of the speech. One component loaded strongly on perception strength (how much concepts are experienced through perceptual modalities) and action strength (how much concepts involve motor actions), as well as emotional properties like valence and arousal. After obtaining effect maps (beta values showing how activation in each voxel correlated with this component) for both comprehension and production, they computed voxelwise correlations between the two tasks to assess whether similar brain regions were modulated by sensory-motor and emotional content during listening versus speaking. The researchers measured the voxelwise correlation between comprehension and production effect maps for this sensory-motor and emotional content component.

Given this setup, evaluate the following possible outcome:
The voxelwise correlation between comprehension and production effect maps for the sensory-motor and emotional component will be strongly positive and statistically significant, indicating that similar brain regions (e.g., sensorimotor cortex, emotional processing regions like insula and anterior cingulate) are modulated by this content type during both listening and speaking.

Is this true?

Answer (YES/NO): NO